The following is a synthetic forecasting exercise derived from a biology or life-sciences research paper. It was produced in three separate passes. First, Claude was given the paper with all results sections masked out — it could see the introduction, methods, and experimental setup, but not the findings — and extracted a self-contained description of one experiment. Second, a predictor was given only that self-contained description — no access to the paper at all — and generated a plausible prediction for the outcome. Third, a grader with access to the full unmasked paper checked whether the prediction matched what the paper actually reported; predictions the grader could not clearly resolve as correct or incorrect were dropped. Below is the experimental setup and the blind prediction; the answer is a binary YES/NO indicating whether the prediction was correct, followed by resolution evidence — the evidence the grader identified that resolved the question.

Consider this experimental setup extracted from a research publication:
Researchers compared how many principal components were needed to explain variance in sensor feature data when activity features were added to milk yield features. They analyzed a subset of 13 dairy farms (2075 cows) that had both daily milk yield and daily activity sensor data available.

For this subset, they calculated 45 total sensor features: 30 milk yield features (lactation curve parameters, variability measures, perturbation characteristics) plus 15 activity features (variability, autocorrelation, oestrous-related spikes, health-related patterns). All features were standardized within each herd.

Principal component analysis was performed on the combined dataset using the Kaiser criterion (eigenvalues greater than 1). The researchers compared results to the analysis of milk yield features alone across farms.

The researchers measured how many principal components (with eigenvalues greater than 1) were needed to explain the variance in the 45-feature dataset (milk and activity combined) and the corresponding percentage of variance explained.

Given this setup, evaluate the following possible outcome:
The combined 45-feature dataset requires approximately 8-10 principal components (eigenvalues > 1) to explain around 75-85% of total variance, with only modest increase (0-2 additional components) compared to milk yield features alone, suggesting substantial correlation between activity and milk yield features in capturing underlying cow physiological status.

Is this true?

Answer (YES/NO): NO